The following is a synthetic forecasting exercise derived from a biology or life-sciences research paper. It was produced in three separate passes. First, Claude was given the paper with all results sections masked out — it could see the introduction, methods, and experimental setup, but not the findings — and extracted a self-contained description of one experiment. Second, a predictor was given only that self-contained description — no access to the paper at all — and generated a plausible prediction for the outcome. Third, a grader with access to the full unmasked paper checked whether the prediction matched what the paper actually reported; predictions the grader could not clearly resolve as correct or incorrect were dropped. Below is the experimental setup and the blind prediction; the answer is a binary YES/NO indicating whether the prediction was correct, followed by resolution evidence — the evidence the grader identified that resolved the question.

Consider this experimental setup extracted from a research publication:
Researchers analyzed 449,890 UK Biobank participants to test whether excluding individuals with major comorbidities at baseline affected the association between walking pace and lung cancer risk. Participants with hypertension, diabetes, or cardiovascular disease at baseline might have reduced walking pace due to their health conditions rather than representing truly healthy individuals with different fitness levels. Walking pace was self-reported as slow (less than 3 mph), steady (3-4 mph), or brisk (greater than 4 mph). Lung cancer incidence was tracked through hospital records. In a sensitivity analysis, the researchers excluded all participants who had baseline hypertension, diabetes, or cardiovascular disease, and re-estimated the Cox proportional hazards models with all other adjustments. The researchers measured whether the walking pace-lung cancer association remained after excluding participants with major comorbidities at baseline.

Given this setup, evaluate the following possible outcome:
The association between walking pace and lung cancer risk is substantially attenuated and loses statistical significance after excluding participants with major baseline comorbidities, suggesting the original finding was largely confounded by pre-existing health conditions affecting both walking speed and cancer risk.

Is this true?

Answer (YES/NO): NO